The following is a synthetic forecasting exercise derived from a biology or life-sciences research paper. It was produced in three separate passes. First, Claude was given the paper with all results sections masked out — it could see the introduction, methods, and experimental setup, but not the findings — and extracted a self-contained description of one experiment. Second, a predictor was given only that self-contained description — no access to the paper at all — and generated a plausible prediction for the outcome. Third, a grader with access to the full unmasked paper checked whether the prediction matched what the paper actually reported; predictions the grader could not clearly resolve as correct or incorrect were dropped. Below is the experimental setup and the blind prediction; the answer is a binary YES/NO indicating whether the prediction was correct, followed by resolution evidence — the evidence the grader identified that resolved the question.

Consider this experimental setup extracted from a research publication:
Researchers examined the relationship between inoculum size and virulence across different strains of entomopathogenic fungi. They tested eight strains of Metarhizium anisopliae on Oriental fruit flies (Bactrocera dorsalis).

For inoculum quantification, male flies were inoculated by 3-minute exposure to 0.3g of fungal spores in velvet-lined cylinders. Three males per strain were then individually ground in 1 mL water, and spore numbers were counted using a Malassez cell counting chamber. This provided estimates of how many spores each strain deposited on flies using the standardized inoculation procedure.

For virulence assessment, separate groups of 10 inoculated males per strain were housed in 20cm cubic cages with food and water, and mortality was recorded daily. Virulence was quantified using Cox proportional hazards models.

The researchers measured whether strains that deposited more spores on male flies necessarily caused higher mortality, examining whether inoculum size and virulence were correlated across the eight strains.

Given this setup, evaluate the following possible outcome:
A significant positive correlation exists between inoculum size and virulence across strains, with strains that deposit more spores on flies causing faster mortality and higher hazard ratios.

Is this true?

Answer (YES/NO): NO